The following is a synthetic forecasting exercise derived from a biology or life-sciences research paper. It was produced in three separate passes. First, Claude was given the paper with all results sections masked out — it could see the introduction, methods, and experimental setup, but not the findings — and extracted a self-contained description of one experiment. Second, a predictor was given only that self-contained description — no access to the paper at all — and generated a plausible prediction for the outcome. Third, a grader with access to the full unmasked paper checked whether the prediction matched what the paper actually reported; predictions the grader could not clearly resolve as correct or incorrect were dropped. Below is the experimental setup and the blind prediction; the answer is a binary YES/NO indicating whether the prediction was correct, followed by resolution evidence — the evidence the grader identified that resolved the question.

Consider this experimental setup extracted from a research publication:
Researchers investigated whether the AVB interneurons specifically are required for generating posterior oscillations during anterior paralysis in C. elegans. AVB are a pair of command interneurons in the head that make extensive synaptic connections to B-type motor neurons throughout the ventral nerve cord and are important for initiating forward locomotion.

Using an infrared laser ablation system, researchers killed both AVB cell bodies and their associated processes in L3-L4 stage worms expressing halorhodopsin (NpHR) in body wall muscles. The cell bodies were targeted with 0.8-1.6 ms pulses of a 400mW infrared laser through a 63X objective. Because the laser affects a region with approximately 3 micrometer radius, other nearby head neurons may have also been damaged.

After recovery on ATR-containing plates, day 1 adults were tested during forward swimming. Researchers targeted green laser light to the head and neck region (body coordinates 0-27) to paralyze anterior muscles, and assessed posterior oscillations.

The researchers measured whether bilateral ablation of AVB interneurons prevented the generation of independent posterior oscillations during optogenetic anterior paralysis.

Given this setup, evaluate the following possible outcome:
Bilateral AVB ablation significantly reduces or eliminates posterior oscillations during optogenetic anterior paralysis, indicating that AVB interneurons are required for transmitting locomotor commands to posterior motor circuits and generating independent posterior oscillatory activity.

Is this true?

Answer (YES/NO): NO